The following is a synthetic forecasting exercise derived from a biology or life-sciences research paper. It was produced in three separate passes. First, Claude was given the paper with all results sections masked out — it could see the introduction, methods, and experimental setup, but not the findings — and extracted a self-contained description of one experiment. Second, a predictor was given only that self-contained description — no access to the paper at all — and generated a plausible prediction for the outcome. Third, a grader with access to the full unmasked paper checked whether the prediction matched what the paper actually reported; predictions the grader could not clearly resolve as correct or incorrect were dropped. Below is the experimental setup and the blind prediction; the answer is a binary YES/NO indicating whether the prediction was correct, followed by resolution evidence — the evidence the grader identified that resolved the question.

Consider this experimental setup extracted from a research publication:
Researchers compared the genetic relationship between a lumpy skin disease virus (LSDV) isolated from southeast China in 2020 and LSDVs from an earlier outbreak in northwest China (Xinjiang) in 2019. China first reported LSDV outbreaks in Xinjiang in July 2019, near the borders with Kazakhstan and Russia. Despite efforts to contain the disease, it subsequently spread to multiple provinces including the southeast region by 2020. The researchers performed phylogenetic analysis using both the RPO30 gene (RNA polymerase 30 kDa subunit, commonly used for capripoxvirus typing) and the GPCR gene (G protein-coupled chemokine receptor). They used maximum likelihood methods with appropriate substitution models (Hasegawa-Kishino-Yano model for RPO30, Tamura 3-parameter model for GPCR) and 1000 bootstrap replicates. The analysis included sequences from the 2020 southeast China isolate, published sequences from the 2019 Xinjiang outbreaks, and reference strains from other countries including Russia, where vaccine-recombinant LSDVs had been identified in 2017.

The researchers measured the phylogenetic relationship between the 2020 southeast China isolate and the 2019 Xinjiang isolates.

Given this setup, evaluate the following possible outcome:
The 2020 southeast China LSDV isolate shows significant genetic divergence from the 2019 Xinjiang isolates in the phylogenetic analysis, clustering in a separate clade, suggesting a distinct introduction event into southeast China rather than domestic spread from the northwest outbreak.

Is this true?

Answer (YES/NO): NO